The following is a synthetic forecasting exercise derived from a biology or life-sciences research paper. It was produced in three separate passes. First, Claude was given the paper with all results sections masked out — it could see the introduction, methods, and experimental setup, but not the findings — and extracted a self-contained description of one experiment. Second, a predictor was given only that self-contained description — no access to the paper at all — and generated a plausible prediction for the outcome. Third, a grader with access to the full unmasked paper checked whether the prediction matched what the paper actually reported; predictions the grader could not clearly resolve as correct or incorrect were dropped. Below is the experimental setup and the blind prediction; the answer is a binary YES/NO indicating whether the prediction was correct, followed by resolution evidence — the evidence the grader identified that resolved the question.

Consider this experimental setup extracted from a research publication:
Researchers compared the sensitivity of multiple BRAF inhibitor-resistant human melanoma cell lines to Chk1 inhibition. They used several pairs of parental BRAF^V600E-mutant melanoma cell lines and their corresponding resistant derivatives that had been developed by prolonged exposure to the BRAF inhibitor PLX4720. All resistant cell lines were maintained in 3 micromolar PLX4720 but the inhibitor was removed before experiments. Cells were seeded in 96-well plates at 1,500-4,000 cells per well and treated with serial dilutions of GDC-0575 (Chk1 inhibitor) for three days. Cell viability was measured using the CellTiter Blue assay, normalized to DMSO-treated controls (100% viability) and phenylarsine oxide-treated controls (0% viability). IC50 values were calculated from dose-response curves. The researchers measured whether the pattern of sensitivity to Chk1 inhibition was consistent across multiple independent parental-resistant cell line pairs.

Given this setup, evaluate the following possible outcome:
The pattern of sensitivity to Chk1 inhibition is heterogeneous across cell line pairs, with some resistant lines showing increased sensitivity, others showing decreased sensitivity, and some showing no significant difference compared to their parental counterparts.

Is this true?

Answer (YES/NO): NO